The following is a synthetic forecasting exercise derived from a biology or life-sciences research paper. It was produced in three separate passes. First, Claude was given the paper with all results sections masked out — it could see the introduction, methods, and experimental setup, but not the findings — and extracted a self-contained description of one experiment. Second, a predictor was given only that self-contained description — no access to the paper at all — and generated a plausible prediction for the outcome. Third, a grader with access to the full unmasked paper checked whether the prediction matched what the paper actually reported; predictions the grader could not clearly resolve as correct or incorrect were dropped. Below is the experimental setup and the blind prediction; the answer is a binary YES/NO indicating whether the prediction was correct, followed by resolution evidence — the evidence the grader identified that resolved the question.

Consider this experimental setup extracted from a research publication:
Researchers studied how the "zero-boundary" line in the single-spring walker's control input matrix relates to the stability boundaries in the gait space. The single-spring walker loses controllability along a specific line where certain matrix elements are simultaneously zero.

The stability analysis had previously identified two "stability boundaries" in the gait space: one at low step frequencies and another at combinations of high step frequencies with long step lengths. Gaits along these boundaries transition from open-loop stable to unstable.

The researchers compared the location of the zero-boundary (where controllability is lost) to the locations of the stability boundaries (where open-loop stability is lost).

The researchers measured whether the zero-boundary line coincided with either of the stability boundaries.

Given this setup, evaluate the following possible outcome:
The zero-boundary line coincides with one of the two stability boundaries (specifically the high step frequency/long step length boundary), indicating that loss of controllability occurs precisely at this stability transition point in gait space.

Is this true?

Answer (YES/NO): YES